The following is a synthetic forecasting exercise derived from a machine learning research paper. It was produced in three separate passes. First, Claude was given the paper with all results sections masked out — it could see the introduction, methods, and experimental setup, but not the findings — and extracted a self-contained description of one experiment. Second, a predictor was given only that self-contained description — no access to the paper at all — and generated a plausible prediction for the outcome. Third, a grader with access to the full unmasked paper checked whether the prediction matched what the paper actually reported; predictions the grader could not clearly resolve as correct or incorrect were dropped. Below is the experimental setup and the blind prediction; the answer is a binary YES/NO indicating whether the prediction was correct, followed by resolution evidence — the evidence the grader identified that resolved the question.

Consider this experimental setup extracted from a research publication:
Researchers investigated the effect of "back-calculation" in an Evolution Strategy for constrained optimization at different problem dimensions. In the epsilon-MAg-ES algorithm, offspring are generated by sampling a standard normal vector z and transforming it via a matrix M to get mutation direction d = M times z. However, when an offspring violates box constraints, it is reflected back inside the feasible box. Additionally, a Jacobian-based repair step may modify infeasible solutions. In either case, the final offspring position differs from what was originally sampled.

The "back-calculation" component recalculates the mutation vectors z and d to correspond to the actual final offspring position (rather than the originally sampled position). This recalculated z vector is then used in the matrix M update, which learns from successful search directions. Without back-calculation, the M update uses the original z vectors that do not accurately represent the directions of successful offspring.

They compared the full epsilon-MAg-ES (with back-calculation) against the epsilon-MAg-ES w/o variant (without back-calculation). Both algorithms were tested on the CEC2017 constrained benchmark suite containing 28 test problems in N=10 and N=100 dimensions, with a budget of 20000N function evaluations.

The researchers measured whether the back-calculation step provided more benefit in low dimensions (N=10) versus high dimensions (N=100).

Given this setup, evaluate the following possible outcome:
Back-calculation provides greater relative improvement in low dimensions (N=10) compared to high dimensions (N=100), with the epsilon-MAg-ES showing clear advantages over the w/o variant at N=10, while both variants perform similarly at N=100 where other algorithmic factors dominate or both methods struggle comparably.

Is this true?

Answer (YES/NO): YES